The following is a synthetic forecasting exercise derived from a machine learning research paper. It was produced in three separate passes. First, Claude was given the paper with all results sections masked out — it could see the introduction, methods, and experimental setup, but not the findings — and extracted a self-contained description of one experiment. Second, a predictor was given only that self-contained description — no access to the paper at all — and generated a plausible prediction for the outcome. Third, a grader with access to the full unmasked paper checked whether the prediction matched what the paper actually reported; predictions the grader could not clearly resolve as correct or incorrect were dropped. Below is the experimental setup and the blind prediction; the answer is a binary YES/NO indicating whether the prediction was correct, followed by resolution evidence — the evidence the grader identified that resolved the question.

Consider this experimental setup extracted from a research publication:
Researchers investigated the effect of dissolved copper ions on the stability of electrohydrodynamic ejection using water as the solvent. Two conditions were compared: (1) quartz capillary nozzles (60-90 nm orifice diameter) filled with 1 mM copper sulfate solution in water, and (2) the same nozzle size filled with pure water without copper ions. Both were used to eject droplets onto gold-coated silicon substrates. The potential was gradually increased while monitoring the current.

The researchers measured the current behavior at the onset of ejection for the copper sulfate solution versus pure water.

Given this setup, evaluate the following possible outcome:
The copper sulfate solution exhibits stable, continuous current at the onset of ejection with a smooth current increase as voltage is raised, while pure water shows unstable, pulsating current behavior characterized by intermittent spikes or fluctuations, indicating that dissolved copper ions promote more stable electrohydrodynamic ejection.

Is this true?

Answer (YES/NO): NO